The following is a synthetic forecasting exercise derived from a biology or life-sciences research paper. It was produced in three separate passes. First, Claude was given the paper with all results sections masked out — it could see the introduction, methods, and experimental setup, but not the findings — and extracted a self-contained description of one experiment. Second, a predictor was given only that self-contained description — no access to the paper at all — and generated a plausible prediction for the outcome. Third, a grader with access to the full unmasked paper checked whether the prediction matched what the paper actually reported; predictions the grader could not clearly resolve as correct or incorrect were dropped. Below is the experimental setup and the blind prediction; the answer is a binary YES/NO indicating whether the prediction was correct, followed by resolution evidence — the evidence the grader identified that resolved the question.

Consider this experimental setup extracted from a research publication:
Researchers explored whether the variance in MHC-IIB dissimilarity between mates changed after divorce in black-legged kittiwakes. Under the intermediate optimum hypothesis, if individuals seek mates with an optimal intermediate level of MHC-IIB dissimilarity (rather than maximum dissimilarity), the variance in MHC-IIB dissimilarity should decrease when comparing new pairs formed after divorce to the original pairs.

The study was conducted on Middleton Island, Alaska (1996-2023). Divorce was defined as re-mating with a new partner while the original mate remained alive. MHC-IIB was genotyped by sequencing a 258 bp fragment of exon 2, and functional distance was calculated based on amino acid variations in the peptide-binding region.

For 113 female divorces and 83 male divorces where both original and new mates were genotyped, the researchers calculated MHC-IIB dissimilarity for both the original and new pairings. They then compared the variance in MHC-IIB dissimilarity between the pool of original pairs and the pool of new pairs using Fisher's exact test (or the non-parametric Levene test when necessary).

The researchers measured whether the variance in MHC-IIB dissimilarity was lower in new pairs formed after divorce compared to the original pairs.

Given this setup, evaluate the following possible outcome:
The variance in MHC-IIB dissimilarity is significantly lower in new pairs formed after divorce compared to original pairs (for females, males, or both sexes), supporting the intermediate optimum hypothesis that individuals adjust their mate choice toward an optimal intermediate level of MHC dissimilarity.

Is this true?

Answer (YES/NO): NO